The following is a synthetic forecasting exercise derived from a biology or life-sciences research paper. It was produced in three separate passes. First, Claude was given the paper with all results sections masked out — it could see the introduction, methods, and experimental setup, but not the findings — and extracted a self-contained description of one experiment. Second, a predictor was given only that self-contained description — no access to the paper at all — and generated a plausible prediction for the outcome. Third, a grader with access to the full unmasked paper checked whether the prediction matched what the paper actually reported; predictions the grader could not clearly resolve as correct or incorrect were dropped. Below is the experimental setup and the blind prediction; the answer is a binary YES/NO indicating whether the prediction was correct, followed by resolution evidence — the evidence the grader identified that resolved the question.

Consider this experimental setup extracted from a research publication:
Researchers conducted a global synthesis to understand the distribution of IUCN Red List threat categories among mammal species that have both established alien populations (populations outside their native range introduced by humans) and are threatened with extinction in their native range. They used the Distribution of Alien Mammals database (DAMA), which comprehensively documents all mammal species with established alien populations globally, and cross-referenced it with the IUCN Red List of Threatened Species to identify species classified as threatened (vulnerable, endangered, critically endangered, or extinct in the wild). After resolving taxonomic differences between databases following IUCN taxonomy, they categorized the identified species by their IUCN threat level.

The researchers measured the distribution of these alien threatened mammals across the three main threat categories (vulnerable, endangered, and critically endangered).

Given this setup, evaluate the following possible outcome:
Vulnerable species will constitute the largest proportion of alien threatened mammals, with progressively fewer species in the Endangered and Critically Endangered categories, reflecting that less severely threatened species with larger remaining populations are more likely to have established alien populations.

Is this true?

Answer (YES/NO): YES